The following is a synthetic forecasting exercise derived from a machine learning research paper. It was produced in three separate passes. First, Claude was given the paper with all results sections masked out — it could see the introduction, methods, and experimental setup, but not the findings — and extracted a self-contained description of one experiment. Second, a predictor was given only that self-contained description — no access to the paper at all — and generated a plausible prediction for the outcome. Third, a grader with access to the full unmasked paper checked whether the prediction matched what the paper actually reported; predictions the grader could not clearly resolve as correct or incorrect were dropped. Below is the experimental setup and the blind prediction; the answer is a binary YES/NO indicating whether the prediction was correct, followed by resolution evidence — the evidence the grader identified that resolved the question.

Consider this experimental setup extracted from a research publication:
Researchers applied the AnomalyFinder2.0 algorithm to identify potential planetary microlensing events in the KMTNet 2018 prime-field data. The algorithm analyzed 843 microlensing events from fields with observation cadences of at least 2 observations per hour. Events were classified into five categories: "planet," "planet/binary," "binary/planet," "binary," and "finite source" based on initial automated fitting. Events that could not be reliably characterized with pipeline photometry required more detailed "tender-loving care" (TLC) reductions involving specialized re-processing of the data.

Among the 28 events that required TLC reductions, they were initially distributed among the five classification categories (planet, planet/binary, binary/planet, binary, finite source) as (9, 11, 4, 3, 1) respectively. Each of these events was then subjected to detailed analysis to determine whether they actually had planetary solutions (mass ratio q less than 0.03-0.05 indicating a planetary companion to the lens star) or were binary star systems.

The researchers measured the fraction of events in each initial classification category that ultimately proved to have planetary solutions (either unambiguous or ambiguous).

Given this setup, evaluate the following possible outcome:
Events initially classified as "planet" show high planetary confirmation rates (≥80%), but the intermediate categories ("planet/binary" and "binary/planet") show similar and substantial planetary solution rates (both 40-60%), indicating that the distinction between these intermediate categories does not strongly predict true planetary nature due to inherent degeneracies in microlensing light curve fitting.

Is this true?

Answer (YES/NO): NO